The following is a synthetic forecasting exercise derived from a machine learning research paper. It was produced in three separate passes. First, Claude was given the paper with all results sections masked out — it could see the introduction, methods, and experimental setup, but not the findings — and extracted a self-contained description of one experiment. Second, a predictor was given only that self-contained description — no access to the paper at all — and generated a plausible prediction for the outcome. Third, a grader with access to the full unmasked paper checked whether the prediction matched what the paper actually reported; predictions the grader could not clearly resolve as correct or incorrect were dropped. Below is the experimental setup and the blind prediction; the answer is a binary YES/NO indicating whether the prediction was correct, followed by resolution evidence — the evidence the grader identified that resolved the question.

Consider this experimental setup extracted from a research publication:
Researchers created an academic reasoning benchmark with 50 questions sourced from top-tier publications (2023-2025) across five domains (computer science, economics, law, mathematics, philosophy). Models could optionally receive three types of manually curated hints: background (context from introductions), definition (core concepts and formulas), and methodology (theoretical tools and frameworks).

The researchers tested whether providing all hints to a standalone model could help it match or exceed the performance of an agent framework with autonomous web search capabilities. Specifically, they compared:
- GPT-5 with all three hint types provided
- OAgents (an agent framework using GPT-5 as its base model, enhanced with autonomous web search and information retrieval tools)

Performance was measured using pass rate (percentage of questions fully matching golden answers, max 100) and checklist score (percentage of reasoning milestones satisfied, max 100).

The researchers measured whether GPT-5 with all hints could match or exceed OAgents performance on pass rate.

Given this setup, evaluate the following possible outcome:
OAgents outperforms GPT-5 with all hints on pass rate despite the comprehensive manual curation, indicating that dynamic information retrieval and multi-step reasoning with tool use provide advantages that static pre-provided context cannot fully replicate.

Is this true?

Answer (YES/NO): NO